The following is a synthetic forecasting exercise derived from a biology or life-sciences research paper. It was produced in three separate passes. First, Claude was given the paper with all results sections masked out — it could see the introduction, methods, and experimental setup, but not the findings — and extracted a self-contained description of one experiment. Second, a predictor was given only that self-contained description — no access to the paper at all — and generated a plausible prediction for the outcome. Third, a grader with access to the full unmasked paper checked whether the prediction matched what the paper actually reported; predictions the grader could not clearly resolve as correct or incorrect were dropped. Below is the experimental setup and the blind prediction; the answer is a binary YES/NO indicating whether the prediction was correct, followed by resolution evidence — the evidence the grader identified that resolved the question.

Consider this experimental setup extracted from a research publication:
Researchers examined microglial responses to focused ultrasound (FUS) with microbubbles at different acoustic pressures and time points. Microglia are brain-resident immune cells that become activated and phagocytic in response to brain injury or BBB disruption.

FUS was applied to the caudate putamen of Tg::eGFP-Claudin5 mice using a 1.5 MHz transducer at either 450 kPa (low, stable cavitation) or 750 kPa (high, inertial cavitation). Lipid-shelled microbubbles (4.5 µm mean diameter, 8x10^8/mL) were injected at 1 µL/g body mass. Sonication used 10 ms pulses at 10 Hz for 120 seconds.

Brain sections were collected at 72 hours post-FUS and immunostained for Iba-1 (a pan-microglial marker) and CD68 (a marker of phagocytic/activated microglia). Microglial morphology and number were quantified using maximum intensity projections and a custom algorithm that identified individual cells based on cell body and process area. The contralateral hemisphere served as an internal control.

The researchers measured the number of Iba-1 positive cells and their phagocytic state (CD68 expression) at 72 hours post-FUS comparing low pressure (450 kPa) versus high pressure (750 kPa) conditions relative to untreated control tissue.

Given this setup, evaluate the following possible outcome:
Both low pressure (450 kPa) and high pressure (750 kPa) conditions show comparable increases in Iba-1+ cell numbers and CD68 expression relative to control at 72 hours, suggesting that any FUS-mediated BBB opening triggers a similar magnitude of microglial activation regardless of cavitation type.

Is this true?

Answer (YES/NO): NO